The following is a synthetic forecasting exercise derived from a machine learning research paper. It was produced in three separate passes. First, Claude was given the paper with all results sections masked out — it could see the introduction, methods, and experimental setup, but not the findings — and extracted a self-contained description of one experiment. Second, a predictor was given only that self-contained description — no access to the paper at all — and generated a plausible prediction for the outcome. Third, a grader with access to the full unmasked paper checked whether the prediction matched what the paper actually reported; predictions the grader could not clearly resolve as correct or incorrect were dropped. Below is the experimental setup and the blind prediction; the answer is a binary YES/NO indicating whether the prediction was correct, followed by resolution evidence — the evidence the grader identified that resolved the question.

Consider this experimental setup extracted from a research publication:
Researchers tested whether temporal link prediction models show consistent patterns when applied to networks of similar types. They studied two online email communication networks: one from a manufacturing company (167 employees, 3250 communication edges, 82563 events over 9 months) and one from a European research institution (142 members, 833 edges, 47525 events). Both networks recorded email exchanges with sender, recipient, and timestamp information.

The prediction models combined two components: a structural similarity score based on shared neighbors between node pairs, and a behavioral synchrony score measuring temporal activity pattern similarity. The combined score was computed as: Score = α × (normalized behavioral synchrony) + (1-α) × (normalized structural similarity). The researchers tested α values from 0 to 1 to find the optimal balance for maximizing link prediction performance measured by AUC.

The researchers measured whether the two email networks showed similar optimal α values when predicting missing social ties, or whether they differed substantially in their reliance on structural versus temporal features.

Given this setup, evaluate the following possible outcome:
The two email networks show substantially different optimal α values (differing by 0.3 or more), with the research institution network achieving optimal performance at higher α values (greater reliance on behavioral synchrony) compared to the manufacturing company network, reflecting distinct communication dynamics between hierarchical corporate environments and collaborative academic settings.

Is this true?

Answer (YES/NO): NO